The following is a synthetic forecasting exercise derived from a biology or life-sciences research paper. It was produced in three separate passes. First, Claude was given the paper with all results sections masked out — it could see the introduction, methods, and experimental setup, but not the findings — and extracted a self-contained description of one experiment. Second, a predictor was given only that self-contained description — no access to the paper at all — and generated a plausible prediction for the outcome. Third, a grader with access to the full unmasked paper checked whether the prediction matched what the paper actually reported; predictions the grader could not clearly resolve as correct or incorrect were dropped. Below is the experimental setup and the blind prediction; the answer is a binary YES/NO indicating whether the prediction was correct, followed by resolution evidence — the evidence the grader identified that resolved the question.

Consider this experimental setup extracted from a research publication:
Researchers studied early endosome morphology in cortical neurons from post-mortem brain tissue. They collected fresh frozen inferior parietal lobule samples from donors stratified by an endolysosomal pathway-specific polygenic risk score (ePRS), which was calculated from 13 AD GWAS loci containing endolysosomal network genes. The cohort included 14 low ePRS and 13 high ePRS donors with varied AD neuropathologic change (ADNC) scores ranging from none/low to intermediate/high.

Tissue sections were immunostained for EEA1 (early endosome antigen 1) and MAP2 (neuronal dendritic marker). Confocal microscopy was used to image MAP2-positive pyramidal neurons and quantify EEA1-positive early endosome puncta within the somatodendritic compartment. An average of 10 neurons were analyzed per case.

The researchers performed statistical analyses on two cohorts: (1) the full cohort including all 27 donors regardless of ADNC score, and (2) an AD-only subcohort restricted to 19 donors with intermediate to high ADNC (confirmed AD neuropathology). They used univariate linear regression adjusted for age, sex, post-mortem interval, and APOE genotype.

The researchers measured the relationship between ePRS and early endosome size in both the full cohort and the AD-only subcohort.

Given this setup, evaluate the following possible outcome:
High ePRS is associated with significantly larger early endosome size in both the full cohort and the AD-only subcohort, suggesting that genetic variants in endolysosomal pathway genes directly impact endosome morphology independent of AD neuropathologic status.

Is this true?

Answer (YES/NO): NO